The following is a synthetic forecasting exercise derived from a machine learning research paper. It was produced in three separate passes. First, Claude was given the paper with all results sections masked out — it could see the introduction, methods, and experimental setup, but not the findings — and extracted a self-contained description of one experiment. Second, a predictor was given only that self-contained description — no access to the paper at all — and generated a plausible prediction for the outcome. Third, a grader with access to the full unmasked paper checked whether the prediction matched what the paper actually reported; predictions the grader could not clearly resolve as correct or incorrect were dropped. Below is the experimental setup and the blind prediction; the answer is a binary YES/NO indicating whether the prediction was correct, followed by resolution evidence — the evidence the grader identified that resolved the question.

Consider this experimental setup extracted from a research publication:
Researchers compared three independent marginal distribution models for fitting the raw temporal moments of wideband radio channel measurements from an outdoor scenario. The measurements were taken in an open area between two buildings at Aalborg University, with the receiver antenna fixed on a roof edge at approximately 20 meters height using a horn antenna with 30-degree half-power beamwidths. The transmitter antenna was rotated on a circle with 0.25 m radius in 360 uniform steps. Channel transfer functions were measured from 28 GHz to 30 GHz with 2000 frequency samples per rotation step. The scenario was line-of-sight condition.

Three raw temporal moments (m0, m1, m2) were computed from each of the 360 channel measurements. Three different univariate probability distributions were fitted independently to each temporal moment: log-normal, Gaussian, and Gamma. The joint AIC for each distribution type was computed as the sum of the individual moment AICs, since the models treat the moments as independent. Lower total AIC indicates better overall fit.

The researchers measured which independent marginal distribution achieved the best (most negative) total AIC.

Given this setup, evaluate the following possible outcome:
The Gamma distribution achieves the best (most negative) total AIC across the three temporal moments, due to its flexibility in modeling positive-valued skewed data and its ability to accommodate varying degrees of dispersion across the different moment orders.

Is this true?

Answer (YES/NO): NO